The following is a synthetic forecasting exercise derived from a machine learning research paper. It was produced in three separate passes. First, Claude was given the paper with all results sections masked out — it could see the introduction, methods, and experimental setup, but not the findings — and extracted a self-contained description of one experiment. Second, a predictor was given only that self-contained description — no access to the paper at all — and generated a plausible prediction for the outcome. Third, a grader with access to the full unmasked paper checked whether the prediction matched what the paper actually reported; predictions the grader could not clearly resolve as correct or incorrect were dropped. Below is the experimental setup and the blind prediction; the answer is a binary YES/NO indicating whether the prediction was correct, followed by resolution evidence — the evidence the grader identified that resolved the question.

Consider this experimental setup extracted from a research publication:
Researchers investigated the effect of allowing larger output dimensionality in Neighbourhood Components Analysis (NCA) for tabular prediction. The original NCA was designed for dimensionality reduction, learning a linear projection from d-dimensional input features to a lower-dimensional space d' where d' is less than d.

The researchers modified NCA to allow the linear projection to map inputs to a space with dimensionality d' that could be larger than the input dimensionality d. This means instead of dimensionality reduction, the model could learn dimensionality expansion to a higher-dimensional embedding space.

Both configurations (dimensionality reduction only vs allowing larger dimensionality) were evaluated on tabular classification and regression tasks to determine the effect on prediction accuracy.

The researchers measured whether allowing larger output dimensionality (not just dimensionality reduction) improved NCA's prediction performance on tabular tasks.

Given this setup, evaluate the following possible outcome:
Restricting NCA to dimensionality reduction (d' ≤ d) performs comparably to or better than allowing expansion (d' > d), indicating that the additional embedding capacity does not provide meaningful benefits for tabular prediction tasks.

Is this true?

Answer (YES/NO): NO